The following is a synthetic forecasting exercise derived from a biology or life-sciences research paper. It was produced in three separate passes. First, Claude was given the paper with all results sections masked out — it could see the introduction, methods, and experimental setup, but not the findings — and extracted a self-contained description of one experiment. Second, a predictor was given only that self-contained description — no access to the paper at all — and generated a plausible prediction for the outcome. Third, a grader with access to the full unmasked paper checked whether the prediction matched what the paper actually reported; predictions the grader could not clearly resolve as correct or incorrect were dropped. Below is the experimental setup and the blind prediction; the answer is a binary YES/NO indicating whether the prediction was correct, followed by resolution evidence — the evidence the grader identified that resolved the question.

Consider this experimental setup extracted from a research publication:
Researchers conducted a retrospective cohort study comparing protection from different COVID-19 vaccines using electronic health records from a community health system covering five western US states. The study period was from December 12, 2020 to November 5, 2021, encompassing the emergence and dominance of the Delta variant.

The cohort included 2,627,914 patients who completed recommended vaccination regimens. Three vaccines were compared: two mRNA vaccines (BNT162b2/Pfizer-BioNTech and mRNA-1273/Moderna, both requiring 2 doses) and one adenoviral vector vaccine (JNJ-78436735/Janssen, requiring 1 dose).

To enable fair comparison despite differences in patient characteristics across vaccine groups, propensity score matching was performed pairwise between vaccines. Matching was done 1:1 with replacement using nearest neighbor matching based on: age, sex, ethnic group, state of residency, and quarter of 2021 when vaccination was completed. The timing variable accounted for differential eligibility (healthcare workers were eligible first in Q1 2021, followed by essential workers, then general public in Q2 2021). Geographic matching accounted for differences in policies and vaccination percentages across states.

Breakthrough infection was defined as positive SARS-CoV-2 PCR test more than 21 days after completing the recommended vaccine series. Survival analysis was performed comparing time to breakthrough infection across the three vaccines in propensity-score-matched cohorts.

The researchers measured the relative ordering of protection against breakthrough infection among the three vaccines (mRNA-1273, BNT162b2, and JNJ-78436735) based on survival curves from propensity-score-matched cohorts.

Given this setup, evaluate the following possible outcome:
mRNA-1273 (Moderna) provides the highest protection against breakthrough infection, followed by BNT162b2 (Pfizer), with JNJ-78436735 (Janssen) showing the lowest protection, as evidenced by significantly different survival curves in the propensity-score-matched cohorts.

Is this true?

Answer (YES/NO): YES